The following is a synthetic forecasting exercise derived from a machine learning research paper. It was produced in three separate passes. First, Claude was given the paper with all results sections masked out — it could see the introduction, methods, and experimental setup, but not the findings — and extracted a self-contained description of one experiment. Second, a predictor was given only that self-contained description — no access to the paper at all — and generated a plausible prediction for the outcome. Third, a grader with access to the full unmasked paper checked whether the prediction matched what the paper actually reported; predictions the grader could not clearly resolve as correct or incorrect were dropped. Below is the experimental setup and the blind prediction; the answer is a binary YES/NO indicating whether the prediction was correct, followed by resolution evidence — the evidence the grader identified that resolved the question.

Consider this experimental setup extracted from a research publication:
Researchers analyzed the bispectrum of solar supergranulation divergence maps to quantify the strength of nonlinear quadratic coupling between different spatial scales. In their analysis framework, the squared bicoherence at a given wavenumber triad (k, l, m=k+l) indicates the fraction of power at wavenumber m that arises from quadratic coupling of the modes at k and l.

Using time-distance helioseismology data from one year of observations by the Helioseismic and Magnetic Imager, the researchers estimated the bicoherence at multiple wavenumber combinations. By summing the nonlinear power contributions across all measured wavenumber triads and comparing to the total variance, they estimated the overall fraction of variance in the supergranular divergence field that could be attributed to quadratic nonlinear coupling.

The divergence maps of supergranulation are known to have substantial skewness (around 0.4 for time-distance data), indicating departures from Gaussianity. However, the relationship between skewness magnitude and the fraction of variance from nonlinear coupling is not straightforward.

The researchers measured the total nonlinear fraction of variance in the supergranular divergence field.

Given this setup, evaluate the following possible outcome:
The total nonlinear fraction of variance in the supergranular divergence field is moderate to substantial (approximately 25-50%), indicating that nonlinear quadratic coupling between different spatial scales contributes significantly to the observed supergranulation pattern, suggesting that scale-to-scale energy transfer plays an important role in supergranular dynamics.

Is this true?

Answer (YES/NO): NO